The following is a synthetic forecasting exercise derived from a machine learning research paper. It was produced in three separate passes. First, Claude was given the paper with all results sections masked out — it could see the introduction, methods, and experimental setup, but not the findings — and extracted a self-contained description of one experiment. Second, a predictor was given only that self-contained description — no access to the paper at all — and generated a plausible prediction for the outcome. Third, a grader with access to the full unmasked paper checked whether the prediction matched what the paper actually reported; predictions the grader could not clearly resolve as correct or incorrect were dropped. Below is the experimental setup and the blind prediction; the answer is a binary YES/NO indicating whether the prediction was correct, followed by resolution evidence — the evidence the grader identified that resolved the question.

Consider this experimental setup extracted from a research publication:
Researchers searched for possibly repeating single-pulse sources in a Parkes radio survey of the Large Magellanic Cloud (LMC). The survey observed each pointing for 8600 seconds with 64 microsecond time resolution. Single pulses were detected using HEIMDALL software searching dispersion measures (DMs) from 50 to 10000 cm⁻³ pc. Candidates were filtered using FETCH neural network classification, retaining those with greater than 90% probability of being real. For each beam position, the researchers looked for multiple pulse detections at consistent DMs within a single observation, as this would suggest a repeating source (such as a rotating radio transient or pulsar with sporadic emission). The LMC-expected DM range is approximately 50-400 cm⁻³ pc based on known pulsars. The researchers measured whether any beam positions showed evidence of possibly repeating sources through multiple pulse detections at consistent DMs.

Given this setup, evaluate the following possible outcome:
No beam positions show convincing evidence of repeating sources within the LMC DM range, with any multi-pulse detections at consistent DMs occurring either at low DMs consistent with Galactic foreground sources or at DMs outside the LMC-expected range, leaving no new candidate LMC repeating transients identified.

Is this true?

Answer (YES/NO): NO